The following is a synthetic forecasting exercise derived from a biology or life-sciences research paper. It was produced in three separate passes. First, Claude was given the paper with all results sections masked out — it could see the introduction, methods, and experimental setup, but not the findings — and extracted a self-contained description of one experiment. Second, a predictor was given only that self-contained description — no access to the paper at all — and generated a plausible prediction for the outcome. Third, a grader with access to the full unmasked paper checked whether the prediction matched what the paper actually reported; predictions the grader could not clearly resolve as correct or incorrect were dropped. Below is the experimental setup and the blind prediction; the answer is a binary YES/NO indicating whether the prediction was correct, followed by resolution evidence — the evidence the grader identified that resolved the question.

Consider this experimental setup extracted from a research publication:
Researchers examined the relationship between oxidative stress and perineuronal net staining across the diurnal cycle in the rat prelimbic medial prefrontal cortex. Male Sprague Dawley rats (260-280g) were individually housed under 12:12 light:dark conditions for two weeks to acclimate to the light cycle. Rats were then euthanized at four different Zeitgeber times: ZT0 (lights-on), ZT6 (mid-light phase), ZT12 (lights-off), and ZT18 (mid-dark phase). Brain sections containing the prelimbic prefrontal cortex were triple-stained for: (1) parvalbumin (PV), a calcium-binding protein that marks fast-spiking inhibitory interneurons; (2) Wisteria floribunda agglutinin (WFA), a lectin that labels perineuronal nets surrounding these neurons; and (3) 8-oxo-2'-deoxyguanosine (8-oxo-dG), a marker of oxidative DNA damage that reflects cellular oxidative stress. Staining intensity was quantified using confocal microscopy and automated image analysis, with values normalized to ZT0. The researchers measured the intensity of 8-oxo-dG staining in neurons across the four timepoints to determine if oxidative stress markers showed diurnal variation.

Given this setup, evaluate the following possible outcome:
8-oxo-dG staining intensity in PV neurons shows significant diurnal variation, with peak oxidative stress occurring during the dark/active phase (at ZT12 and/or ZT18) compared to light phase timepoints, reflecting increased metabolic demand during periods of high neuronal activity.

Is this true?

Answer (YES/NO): NO